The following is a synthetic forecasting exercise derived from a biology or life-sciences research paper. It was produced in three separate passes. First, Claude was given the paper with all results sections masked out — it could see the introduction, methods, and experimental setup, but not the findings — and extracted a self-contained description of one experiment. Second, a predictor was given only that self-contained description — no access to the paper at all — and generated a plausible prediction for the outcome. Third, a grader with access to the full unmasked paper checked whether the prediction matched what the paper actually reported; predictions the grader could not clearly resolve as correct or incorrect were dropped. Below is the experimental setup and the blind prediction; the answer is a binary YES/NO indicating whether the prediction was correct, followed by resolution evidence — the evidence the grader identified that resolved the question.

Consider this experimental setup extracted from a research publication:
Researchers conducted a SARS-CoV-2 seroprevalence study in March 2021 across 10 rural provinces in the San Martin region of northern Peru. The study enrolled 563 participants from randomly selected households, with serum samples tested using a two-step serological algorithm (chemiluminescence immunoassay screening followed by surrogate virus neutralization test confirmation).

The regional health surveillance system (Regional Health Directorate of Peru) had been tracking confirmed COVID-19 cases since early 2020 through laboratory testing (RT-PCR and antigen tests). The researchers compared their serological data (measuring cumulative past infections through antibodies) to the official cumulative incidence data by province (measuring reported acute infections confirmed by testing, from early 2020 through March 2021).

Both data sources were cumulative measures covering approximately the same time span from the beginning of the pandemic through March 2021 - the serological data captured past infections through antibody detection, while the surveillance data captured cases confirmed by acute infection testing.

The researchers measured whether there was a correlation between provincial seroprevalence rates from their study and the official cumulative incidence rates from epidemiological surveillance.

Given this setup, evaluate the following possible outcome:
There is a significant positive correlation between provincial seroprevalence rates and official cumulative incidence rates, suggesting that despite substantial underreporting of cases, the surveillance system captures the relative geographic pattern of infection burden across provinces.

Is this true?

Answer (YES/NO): NO